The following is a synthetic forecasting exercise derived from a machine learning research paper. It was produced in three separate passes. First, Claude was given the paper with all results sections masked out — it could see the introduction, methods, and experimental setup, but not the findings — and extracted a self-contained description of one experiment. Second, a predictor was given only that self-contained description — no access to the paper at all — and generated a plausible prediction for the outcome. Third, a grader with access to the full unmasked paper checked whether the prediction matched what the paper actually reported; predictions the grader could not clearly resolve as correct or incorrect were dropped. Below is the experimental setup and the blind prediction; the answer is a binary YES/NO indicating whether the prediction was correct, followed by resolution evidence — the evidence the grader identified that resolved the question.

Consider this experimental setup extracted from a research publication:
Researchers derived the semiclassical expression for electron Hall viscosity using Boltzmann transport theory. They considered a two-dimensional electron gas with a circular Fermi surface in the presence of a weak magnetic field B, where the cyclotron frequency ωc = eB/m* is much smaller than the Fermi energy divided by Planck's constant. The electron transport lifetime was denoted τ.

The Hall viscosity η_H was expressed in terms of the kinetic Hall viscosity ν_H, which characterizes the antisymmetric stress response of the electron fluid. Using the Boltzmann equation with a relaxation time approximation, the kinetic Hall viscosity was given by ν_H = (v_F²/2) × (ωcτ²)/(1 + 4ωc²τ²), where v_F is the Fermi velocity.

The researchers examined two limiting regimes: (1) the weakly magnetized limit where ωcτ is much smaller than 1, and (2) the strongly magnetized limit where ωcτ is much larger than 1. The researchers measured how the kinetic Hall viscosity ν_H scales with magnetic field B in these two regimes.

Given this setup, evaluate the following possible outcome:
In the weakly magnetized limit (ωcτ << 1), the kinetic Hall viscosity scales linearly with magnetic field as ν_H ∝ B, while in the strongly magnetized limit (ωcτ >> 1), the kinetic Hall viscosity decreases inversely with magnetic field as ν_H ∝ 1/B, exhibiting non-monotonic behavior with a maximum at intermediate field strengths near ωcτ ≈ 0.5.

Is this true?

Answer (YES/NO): YES